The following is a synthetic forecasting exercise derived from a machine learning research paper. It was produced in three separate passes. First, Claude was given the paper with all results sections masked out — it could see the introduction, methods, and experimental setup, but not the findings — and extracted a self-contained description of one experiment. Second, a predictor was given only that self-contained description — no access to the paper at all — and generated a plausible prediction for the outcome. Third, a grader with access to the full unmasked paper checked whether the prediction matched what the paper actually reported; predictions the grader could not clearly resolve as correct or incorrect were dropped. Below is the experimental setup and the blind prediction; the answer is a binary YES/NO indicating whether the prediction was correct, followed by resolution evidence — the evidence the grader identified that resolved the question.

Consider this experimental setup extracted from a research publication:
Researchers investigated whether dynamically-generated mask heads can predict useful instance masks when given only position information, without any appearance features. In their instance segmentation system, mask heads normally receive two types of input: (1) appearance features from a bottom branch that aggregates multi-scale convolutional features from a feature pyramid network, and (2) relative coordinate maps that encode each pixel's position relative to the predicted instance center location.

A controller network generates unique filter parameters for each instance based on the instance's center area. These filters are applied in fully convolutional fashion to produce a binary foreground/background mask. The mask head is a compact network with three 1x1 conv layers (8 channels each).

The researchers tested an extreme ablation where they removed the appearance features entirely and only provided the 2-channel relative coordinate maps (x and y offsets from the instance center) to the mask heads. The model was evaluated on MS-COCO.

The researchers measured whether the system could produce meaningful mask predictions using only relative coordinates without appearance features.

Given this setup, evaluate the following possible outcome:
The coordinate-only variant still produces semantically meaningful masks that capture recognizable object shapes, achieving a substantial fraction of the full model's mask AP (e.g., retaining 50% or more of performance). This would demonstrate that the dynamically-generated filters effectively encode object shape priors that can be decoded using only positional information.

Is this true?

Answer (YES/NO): YES